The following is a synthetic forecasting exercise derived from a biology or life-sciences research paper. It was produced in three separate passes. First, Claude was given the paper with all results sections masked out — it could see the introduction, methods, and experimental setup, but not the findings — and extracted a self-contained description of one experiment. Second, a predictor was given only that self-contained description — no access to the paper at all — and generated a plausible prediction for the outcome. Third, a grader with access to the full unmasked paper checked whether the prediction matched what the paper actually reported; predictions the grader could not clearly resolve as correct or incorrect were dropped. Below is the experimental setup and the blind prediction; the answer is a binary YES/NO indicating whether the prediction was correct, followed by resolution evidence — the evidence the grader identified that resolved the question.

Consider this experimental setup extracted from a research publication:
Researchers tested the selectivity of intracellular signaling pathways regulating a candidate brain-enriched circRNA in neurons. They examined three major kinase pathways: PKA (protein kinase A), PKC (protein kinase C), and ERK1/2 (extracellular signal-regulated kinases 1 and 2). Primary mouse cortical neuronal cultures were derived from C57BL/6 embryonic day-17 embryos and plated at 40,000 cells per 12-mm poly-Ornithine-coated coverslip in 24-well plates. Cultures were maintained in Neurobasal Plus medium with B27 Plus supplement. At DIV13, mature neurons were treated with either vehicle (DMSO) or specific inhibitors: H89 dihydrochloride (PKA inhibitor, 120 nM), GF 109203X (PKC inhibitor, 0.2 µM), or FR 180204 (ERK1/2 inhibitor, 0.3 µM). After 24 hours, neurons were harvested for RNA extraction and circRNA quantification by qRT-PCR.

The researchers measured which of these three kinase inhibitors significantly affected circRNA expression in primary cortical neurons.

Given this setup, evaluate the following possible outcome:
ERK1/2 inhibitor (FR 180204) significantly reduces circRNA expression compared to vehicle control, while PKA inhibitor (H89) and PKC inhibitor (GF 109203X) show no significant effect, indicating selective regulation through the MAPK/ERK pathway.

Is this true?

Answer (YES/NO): YES